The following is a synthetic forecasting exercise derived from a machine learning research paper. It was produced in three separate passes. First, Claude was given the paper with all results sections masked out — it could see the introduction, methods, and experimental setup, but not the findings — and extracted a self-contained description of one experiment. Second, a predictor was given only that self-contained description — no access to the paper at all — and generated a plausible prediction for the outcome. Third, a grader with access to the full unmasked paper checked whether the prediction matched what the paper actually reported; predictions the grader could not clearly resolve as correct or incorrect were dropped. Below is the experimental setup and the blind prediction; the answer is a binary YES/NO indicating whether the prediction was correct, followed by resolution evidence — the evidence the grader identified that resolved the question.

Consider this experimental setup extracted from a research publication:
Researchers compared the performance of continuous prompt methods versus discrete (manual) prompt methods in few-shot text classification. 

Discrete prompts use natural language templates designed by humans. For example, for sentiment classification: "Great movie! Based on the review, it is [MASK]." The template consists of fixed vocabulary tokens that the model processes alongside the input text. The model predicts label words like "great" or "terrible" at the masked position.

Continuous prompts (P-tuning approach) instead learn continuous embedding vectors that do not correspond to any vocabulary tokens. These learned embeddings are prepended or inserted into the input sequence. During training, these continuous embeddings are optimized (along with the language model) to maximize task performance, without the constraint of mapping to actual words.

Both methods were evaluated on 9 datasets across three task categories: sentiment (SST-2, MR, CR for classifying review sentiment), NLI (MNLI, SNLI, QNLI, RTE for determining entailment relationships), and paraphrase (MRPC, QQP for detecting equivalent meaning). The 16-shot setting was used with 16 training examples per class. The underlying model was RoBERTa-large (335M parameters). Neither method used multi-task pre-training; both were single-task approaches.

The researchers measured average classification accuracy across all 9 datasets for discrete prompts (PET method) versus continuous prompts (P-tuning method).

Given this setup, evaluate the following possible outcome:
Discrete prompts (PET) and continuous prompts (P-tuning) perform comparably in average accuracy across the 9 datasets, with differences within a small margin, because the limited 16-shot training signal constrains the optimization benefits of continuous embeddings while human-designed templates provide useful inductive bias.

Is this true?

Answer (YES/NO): NO